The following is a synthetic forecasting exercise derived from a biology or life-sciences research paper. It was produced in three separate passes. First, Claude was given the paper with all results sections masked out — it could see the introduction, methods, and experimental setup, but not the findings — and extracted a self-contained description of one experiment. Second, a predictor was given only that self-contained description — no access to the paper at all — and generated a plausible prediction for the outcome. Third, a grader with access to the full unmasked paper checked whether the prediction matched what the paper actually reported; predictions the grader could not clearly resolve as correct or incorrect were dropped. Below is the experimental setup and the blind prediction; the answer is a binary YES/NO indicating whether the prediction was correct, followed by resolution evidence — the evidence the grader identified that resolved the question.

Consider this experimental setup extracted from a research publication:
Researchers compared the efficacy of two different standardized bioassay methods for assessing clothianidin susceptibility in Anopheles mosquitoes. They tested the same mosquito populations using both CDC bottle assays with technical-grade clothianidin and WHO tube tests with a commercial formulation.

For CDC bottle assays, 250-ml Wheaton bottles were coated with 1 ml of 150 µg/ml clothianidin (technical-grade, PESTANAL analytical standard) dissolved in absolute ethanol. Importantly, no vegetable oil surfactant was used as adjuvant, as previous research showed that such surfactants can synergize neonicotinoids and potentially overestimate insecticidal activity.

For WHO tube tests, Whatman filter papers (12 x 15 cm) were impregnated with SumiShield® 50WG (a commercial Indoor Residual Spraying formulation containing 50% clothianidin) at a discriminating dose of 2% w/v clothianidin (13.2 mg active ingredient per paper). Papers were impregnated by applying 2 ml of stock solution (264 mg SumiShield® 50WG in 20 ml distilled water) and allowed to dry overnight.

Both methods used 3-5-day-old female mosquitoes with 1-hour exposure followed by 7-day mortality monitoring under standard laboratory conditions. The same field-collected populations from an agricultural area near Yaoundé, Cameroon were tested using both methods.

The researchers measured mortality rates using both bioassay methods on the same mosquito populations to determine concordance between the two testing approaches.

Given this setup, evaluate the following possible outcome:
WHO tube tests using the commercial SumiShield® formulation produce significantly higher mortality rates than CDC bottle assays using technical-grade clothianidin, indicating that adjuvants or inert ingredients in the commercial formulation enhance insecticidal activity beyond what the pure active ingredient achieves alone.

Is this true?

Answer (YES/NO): NO